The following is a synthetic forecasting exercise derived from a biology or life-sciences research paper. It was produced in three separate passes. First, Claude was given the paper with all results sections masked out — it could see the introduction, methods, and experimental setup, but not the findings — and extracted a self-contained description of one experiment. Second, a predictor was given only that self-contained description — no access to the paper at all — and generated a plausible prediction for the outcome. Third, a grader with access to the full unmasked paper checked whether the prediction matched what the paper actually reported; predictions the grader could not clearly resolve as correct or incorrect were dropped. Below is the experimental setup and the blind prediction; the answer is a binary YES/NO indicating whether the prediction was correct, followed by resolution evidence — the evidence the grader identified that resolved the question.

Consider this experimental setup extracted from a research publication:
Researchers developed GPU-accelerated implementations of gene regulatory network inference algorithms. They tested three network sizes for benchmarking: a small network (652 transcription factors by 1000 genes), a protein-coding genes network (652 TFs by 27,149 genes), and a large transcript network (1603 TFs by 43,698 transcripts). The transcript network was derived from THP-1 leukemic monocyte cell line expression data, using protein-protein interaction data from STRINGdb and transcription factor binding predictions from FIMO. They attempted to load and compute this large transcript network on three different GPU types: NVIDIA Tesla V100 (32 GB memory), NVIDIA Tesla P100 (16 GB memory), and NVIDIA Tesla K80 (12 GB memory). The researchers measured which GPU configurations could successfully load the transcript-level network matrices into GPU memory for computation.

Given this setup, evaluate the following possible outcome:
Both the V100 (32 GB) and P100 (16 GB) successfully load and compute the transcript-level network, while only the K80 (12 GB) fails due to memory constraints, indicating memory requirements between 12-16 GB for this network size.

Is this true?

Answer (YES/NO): NO